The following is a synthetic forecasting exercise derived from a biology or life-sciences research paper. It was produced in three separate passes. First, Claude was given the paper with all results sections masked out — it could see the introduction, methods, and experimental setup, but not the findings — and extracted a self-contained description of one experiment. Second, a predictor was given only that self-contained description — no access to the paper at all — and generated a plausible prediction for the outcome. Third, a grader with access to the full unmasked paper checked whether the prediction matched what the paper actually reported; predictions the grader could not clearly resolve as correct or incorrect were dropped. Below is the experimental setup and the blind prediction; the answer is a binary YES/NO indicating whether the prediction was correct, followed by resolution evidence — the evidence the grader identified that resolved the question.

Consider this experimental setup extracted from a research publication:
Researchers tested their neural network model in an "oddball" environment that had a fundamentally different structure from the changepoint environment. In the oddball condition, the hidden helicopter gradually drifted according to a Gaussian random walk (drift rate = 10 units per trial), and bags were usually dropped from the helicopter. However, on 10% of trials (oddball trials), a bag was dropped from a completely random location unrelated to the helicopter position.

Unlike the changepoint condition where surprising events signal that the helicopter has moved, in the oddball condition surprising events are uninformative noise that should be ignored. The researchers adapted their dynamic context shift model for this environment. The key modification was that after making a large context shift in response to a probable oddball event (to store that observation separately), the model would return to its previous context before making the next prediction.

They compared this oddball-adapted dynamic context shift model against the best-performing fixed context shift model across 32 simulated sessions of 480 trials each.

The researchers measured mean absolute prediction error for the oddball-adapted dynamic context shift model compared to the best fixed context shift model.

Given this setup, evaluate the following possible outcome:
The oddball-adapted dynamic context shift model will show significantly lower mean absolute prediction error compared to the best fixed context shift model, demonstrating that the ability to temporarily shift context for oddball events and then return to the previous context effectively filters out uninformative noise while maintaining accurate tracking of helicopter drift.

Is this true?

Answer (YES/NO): YES